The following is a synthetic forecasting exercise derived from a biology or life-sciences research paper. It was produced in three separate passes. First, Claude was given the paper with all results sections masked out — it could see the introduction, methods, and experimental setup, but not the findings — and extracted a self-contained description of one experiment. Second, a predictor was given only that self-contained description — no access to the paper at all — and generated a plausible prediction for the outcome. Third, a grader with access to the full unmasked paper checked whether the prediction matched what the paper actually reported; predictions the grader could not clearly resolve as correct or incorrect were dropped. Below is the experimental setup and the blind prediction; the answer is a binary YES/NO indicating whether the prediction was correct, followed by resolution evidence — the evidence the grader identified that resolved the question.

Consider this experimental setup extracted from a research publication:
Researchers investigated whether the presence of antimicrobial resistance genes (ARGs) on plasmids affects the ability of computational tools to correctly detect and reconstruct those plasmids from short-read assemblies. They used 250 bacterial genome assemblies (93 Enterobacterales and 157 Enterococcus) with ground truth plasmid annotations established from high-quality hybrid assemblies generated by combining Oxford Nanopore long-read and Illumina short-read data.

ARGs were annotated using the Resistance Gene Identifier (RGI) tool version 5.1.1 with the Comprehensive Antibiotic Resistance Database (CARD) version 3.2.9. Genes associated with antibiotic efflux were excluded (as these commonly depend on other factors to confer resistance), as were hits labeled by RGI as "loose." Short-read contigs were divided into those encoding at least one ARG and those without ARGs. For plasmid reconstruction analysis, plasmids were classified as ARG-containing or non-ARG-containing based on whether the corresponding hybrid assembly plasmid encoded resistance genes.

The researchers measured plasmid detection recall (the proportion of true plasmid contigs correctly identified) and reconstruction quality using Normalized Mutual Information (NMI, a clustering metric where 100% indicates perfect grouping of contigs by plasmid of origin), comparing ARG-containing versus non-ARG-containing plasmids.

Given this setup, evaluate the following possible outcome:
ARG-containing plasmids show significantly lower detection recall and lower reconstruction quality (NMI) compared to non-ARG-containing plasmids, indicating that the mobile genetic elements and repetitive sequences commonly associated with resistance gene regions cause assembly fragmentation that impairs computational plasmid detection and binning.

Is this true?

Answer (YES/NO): NO